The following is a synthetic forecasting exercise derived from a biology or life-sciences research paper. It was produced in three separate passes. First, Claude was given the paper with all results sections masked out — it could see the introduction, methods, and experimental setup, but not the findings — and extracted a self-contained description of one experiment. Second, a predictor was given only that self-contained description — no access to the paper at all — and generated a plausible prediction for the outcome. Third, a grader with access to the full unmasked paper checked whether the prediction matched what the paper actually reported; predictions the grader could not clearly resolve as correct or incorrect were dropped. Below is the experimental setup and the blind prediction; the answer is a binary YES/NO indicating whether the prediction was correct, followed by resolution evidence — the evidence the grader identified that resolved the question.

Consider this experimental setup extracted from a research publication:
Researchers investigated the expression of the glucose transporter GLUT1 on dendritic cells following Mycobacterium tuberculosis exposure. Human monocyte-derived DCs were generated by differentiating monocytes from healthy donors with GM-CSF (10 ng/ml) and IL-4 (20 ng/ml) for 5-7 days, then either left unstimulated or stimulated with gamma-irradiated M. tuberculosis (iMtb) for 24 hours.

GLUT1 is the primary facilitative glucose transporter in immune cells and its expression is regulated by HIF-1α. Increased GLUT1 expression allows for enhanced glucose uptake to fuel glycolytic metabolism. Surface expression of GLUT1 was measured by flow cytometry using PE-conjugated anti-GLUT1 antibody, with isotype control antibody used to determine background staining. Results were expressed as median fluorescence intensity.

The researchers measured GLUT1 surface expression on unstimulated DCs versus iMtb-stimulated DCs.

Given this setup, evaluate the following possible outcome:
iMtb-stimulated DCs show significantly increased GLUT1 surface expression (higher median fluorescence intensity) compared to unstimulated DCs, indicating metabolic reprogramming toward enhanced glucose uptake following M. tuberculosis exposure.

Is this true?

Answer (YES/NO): YES